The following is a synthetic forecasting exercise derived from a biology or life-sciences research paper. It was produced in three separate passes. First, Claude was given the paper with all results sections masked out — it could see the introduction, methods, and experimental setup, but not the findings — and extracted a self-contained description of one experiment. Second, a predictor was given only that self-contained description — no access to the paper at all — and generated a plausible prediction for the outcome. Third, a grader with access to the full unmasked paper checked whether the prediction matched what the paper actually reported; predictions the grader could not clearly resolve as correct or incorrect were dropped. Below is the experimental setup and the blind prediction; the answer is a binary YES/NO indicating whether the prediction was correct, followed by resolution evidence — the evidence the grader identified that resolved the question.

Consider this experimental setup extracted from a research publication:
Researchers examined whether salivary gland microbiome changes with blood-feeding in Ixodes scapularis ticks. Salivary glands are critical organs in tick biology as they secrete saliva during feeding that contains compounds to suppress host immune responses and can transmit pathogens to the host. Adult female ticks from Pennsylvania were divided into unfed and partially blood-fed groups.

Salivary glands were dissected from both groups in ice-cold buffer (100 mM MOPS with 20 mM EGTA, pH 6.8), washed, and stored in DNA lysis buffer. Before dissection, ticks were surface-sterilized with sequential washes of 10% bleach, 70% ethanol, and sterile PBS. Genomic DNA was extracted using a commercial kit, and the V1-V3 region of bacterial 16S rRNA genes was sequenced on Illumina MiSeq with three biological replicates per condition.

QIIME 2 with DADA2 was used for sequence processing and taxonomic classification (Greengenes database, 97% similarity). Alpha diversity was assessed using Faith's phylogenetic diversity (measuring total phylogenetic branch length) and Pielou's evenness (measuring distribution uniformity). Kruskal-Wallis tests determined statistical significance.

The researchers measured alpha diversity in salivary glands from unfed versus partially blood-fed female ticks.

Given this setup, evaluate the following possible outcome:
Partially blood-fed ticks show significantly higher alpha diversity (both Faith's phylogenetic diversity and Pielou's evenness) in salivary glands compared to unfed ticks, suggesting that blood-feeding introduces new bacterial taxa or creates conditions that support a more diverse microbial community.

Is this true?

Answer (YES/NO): NO